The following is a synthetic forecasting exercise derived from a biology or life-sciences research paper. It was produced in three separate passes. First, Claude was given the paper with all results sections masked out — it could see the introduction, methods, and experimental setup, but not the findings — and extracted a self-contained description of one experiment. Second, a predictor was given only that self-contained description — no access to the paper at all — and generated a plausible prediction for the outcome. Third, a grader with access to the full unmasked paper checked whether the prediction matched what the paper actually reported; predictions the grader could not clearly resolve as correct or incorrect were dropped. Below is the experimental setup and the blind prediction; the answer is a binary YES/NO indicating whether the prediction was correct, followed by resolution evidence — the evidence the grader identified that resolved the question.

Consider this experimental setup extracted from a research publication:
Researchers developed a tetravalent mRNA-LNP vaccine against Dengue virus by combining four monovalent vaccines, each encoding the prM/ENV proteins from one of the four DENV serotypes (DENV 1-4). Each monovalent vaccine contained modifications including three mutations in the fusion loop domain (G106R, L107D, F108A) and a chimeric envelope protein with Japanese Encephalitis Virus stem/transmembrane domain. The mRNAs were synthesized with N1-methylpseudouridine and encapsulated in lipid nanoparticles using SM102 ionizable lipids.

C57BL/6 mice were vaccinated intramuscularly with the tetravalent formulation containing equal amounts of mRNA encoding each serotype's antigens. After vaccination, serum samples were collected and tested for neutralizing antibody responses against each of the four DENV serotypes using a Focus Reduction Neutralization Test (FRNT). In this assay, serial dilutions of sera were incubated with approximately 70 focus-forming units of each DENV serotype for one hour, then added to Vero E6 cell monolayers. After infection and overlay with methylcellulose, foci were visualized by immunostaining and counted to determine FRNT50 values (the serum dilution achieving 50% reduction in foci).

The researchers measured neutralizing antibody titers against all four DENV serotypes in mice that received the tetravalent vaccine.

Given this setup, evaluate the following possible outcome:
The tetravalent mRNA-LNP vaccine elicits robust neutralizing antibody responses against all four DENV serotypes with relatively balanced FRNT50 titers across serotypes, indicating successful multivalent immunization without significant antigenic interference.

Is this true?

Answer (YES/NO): NO